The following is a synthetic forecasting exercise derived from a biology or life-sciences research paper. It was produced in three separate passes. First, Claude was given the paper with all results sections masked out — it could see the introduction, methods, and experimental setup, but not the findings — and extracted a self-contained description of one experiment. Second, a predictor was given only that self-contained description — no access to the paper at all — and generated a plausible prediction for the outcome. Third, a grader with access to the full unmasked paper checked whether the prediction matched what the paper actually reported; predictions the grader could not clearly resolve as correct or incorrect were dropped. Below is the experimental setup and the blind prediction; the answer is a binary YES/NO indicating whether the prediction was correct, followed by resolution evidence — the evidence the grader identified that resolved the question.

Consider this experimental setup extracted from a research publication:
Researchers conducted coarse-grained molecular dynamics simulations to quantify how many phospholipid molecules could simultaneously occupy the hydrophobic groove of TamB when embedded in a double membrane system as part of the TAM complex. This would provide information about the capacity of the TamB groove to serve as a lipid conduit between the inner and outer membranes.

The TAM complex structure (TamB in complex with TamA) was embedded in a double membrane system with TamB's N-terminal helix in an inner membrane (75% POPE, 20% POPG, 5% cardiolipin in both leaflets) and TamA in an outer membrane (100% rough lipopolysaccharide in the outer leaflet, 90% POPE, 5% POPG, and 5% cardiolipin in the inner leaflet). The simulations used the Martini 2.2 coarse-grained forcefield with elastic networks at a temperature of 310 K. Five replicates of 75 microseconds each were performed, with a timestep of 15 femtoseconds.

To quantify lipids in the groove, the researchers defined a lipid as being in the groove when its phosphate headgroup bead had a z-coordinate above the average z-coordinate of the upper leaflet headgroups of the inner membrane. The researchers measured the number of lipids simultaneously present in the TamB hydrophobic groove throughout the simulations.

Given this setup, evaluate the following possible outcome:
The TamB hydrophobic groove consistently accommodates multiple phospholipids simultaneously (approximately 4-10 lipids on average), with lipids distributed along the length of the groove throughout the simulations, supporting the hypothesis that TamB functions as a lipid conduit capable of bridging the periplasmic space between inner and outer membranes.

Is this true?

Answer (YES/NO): NO